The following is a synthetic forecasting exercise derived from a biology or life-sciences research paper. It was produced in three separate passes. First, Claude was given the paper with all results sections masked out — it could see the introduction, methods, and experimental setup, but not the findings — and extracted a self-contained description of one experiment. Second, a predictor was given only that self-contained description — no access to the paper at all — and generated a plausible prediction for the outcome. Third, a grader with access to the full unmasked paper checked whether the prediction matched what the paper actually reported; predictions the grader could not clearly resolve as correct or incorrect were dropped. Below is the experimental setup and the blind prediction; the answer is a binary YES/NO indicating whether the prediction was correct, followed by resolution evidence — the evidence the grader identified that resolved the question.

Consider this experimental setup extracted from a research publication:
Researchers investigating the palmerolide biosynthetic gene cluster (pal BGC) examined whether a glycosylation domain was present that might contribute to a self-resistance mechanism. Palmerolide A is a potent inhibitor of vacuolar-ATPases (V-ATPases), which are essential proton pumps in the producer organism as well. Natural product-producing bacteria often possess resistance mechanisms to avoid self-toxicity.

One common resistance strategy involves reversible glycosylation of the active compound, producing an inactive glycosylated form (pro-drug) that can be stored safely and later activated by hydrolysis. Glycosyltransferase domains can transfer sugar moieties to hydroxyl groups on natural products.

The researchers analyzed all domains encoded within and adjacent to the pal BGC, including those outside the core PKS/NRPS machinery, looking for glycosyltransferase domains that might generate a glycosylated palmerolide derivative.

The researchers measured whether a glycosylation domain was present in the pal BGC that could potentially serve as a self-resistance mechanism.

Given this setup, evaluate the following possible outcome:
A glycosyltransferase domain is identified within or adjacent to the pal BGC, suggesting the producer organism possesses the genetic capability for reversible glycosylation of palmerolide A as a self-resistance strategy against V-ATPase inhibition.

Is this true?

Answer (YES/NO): YES